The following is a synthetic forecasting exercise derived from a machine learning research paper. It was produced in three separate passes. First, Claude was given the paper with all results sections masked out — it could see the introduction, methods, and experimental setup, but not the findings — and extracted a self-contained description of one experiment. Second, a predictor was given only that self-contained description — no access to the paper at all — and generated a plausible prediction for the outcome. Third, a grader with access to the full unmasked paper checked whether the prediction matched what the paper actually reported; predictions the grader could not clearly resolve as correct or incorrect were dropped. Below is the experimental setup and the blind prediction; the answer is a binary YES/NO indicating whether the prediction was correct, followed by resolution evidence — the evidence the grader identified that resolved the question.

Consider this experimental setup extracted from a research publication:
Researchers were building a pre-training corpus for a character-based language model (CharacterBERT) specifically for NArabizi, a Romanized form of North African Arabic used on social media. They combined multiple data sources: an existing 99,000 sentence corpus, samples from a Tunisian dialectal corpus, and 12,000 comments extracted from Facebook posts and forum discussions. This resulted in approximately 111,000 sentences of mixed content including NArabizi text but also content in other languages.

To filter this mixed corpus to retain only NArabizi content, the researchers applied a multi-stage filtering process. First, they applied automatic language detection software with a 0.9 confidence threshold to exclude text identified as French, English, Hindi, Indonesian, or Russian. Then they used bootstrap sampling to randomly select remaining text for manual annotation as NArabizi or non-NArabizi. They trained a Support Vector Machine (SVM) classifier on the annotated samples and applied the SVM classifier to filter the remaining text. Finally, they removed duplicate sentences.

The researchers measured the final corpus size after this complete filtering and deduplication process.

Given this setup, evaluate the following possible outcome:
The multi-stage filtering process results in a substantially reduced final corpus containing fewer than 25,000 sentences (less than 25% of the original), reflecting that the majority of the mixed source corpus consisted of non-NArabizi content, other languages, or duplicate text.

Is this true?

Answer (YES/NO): NO